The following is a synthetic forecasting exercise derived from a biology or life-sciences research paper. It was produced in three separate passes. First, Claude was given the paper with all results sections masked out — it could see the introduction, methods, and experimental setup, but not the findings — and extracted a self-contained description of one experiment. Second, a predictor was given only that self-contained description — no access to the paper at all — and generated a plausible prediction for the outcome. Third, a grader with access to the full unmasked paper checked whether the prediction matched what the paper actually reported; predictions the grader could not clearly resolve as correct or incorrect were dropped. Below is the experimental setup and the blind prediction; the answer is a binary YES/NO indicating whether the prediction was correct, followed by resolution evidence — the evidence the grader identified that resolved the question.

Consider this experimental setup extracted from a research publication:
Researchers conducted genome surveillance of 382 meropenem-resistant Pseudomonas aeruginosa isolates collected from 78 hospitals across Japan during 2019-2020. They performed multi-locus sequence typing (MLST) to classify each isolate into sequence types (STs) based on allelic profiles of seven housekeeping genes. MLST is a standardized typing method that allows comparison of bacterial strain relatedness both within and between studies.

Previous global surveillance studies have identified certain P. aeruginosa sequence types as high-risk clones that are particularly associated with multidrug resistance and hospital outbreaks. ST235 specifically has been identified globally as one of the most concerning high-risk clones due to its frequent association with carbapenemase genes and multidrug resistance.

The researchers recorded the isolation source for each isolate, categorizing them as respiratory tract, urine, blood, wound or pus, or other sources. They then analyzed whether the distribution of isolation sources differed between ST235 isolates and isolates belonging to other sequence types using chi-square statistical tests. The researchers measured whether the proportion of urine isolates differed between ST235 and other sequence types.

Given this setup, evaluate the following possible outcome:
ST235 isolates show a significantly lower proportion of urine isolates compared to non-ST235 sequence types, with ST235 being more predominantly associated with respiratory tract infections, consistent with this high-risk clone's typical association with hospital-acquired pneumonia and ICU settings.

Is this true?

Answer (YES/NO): NO